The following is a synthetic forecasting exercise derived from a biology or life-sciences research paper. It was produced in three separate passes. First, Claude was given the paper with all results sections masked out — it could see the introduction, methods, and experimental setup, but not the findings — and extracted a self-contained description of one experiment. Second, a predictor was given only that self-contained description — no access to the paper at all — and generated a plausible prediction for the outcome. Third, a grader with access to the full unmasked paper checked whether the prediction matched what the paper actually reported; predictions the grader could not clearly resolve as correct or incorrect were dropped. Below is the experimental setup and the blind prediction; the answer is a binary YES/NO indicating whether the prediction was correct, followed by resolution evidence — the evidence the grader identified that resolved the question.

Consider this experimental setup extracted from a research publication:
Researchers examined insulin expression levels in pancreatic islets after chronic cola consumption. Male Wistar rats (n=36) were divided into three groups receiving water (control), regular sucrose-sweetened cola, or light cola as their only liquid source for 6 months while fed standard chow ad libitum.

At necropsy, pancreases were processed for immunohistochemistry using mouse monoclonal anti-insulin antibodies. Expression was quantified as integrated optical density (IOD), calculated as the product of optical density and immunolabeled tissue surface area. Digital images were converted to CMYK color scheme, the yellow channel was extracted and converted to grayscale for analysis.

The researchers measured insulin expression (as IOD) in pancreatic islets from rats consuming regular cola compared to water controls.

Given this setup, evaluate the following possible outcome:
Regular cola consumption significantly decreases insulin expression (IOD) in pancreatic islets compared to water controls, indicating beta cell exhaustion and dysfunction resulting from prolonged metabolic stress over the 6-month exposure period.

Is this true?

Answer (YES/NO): NO